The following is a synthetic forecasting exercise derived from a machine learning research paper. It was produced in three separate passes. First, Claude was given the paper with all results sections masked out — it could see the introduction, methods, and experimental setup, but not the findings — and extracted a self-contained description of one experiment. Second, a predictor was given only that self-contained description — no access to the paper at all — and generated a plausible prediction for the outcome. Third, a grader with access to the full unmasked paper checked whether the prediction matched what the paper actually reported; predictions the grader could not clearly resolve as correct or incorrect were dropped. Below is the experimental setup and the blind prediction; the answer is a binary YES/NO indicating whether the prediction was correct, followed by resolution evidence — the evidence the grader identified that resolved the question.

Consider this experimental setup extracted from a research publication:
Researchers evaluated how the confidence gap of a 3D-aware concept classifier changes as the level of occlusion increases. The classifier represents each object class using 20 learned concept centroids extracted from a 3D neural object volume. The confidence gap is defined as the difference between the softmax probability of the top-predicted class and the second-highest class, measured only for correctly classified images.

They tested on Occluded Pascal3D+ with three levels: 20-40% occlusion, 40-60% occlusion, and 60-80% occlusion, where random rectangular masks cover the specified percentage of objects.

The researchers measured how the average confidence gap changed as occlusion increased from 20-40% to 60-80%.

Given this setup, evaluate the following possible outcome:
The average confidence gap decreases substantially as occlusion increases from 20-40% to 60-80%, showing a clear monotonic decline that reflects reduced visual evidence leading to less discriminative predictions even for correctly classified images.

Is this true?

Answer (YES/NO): YES